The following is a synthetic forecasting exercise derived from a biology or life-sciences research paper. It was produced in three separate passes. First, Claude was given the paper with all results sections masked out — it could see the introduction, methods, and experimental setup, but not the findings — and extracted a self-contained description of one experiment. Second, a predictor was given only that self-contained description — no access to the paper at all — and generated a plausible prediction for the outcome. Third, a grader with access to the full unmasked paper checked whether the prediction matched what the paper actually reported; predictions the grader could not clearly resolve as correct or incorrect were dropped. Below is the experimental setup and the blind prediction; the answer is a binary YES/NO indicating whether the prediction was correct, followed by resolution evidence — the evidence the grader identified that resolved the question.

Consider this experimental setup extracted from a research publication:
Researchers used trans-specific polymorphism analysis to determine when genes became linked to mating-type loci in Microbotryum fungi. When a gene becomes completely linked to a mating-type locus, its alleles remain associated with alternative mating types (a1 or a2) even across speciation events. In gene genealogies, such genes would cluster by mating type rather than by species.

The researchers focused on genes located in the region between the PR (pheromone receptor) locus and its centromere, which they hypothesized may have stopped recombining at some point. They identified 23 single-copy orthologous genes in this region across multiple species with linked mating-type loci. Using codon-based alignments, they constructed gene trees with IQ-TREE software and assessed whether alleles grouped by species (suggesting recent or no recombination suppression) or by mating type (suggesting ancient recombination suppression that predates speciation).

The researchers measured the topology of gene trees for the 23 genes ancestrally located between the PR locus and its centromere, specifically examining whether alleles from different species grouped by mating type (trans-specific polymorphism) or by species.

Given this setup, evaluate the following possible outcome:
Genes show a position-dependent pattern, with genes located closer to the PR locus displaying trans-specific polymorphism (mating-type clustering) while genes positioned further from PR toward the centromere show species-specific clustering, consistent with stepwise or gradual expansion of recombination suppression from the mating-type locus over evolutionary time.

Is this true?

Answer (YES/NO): NO